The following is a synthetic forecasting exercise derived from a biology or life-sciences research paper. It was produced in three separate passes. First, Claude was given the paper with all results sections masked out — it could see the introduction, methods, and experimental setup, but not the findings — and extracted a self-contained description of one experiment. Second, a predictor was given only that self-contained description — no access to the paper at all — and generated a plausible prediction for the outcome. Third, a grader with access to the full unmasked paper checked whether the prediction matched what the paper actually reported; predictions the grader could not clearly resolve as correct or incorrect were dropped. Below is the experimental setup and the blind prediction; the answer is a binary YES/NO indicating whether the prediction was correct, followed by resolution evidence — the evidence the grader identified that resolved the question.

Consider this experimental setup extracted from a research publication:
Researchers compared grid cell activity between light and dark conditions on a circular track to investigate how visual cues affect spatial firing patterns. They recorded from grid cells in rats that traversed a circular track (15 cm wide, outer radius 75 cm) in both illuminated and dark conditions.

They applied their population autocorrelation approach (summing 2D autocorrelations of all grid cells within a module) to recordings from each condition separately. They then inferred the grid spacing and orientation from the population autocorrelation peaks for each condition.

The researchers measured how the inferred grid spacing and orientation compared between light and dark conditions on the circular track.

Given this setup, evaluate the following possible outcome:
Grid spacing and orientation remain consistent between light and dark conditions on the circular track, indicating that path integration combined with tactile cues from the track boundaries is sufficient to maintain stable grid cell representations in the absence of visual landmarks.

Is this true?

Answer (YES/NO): YES